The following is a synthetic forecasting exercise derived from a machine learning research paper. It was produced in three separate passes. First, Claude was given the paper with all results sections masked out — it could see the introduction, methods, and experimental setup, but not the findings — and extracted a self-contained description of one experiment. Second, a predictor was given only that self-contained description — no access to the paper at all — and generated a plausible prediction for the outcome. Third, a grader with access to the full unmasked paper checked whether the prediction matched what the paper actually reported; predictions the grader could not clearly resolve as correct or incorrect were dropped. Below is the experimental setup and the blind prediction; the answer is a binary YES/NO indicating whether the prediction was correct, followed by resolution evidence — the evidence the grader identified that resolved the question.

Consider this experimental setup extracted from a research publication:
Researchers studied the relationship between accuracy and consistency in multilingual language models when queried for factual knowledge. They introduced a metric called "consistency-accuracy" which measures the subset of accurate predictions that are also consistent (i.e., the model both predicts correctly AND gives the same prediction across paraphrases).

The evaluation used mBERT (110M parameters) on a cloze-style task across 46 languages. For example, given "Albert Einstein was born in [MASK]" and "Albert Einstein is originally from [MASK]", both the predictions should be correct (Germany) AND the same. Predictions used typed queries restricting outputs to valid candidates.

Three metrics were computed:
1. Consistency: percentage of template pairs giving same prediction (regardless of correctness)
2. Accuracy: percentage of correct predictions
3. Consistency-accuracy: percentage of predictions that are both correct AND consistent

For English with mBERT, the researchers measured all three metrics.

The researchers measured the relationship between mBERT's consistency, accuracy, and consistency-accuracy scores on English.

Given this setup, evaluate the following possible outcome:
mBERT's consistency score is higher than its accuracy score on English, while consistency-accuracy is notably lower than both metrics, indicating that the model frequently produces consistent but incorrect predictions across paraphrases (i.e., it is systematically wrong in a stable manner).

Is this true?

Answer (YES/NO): YES